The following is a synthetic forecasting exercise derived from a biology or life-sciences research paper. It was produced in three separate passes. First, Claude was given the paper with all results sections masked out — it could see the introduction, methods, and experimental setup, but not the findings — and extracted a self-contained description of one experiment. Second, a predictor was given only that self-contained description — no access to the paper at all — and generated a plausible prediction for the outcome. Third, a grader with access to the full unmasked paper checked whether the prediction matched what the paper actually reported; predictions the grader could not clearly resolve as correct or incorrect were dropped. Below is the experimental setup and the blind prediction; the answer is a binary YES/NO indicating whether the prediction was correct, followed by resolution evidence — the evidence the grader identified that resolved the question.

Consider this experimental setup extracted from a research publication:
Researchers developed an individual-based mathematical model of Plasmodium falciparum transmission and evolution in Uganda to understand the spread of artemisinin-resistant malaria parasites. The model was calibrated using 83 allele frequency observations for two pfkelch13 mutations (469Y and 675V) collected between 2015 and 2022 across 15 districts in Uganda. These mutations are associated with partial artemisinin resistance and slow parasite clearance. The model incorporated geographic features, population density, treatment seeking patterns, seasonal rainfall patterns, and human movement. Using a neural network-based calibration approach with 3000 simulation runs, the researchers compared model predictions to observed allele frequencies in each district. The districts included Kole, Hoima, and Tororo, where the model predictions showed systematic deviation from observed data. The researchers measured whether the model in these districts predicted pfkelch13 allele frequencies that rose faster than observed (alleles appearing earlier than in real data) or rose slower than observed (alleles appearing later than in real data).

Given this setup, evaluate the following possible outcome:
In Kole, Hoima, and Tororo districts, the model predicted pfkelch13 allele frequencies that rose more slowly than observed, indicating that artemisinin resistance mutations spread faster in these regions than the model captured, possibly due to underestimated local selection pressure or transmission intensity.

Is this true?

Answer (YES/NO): NO